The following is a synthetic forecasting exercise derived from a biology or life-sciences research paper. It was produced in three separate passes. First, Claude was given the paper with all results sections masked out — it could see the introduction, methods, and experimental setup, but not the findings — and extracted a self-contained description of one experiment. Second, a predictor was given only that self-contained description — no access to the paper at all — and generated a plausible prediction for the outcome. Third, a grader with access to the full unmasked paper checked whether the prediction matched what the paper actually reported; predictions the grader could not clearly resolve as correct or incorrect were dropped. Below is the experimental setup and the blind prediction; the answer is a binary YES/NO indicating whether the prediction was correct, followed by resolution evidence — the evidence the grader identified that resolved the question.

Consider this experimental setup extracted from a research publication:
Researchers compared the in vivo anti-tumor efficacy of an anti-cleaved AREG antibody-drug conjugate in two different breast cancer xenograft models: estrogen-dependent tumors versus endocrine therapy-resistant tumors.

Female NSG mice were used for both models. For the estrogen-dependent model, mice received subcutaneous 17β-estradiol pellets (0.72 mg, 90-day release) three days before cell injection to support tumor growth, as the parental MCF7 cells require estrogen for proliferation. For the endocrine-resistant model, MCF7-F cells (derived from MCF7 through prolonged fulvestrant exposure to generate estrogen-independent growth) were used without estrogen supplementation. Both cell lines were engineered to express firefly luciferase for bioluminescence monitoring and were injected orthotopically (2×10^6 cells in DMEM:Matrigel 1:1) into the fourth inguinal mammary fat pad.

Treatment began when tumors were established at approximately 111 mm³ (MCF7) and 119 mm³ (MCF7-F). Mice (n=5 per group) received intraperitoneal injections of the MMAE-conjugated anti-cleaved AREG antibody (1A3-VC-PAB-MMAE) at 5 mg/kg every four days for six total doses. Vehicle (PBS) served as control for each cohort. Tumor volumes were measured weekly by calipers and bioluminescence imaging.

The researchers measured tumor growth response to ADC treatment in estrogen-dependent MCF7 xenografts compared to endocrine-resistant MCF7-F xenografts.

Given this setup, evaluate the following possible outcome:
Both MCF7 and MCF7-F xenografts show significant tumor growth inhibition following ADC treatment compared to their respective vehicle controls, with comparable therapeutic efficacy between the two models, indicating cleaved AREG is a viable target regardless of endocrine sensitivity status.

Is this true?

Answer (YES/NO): NO